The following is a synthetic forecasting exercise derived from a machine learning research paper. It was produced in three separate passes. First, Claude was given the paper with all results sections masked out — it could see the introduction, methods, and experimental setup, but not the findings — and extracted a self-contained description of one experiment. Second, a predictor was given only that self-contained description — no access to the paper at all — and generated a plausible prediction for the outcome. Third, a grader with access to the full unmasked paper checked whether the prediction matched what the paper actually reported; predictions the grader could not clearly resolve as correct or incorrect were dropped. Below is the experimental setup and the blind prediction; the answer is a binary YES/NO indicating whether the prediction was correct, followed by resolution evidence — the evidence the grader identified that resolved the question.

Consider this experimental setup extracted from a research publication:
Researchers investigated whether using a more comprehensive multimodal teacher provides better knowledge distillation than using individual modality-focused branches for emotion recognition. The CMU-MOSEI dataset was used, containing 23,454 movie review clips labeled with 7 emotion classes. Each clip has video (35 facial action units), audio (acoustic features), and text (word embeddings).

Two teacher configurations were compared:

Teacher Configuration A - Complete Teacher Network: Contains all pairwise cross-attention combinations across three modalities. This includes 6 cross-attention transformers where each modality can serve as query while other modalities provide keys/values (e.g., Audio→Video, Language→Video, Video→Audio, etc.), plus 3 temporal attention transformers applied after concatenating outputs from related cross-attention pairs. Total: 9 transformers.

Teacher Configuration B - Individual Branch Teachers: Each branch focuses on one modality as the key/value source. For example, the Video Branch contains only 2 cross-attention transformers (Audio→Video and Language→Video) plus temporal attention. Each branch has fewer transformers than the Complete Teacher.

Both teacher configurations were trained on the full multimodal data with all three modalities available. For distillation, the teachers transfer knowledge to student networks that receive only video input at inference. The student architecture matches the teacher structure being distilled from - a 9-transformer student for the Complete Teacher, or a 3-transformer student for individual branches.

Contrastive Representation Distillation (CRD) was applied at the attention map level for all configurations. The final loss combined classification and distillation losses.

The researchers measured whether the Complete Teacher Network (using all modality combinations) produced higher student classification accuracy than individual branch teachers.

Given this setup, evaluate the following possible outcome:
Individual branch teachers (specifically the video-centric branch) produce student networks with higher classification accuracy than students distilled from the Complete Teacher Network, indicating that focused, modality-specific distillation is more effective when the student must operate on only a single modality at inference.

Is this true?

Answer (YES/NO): NO